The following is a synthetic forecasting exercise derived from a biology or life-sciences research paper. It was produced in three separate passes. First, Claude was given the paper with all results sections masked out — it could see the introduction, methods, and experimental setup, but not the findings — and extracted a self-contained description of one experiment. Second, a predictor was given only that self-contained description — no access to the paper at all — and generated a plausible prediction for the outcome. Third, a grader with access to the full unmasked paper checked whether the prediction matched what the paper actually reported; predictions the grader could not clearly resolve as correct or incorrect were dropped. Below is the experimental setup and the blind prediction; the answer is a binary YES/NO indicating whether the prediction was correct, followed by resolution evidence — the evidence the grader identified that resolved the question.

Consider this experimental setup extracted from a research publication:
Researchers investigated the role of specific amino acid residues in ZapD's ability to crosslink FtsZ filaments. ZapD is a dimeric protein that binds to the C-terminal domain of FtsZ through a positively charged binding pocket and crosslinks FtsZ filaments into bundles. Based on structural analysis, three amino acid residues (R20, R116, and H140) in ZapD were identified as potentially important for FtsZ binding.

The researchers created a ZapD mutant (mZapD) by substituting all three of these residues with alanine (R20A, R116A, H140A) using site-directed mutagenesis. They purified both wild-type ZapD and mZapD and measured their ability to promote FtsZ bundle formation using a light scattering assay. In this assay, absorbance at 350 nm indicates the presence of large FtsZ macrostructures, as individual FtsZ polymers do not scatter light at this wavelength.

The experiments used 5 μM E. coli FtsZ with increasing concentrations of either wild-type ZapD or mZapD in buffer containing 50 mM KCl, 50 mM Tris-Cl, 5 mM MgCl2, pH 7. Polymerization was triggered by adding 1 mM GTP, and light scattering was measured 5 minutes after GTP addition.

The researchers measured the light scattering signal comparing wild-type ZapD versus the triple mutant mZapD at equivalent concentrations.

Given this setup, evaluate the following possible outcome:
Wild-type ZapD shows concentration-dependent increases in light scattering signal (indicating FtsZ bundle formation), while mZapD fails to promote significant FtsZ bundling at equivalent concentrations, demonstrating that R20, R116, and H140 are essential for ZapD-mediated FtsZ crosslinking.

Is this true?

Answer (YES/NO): NO